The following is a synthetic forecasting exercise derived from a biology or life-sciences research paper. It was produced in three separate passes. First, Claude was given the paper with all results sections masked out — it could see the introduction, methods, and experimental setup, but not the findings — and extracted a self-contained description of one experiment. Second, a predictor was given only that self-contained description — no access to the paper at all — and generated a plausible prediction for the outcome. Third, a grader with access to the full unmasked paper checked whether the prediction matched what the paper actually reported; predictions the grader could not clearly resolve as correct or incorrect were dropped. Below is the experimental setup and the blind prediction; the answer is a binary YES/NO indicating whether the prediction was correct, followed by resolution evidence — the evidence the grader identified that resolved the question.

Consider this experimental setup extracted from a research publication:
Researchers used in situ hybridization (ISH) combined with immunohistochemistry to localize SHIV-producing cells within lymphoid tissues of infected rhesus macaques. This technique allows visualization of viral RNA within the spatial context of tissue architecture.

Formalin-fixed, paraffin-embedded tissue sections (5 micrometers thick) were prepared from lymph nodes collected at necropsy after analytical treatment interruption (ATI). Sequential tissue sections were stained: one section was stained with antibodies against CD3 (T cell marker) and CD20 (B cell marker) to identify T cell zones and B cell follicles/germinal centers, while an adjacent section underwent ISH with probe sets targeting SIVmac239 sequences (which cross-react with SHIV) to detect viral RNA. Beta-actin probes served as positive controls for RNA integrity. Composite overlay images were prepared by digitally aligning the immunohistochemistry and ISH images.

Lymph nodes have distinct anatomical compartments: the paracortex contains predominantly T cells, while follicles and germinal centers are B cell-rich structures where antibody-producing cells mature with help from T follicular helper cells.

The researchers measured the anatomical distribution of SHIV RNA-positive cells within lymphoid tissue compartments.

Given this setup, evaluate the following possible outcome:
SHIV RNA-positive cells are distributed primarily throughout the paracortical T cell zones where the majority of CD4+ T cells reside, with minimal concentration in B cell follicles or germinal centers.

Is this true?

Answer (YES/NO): NO